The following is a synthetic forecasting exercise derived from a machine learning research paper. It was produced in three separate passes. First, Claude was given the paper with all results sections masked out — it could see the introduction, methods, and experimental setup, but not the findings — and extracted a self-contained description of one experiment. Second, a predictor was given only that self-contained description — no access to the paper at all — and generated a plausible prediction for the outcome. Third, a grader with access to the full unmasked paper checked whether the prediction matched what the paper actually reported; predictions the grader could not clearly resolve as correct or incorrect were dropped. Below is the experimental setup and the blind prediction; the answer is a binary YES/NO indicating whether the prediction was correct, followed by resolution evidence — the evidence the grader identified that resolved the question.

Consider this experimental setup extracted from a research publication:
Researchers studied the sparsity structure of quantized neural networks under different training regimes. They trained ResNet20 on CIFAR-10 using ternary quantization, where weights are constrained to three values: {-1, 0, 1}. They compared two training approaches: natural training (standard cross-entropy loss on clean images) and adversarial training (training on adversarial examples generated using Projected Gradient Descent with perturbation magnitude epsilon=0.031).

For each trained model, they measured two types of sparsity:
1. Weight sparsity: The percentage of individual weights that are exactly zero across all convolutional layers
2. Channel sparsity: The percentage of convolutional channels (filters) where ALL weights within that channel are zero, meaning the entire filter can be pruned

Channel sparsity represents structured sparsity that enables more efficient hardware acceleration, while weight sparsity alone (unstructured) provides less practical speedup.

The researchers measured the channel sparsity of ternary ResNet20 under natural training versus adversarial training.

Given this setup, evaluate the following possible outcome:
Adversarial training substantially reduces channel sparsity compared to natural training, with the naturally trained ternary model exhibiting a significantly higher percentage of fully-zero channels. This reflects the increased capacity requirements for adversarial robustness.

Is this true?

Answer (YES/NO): YES